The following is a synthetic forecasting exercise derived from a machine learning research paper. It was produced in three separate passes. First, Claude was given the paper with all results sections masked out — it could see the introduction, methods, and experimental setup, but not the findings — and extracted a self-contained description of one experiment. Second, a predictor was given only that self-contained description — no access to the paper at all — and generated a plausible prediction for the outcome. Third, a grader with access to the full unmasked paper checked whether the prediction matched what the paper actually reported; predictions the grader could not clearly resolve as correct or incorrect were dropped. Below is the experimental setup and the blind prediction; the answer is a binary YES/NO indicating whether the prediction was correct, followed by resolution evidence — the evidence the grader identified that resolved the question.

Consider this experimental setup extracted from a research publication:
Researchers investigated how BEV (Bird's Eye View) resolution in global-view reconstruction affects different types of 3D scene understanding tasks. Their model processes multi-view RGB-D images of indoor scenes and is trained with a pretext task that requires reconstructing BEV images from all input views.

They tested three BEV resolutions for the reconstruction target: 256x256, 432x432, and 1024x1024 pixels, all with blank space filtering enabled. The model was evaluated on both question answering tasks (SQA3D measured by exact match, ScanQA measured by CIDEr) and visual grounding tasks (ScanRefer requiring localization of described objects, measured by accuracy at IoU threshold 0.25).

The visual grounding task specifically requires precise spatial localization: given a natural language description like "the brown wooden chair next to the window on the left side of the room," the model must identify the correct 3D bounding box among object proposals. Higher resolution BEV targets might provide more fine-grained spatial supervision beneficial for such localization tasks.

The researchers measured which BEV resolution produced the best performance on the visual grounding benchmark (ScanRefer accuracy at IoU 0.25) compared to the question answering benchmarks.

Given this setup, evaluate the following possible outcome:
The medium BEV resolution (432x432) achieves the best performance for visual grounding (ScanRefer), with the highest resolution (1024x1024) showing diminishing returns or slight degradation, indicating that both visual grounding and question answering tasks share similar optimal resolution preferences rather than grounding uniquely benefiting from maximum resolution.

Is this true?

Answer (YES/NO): NO